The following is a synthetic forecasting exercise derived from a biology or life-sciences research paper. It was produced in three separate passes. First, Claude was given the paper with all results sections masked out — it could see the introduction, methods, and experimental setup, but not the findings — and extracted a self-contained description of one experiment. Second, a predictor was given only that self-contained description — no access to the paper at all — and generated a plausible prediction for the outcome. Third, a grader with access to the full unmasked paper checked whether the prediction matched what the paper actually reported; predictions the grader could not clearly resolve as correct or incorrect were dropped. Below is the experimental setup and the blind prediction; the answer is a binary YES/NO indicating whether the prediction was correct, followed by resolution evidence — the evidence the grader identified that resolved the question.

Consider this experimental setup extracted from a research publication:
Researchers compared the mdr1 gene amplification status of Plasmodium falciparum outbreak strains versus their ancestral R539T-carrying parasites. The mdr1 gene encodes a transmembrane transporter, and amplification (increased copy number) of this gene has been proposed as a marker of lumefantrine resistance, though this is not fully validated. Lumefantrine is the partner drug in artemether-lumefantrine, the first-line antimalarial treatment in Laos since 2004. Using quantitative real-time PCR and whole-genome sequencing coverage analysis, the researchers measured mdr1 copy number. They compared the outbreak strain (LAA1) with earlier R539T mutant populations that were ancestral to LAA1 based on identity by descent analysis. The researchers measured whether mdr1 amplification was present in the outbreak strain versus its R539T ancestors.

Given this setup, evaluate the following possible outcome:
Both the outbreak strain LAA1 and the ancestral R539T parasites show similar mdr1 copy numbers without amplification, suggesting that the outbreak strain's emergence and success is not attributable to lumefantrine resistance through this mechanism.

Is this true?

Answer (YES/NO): NO